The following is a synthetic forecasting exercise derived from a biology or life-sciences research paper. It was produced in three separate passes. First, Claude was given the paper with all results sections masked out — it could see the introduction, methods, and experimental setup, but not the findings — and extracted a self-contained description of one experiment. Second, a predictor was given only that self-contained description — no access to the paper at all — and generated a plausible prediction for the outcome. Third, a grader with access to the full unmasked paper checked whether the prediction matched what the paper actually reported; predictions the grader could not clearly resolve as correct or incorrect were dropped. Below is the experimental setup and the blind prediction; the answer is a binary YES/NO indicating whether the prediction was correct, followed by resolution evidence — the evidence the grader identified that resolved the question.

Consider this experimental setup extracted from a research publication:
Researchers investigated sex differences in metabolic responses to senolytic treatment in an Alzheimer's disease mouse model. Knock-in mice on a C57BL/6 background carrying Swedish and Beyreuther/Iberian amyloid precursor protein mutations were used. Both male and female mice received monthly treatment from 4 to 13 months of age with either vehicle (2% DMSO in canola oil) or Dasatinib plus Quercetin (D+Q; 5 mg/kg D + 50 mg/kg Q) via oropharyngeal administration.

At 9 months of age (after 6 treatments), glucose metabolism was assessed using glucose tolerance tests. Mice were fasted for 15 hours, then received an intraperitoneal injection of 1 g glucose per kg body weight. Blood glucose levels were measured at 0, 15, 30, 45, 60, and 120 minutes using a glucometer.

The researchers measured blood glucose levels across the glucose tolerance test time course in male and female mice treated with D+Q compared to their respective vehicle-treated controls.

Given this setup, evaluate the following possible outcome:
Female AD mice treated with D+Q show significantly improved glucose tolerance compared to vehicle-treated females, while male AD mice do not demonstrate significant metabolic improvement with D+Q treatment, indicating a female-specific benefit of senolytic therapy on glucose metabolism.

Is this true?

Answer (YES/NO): NO